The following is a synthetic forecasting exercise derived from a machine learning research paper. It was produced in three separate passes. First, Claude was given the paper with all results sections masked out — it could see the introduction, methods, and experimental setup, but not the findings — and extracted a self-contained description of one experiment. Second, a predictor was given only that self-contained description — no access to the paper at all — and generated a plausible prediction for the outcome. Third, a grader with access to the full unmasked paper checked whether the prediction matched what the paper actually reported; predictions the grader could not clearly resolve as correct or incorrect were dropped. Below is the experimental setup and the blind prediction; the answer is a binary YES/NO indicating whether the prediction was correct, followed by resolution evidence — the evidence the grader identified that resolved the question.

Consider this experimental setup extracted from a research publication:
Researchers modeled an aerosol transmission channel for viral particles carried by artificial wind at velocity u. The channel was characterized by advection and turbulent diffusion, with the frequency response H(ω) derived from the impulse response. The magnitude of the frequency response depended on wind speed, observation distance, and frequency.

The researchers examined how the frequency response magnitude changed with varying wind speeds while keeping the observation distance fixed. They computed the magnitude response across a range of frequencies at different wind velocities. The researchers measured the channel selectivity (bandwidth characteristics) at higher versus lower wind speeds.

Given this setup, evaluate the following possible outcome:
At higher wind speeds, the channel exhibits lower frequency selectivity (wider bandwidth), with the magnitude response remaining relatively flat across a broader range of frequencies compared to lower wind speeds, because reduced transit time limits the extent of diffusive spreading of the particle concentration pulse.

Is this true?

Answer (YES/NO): YES